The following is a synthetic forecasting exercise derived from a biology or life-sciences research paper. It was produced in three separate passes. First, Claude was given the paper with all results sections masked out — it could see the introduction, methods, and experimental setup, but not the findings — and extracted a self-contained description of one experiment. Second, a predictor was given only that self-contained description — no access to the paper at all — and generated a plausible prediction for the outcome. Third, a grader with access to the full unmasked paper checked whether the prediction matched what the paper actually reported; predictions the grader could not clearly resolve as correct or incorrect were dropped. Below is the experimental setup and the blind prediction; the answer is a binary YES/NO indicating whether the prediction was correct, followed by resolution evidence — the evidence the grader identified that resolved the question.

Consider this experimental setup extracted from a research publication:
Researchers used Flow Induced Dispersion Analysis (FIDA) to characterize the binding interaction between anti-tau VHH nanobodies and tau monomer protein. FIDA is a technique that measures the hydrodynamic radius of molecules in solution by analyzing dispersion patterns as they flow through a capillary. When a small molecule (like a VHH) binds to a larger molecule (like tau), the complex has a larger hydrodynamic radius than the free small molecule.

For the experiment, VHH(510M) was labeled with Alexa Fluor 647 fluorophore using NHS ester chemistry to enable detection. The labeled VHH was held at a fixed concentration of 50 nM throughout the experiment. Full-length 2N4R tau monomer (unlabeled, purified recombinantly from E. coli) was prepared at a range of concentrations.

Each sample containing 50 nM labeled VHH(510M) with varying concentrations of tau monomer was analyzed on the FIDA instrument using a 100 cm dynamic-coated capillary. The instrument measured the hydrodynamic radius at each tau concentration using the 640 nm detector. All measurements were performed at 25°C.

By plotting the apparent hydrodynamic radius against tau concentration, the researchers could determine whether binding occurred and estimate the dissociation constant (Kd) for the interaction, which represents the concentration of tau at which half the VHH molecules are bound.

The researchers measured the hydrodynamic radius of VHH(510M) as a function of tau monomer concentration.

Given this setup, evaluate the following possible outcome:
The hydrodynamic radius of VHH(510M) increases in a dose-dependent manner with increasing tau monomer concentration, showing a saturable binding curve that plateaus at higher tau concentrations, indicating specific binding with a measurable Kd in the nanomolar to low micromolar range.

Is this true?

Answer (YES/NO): YES